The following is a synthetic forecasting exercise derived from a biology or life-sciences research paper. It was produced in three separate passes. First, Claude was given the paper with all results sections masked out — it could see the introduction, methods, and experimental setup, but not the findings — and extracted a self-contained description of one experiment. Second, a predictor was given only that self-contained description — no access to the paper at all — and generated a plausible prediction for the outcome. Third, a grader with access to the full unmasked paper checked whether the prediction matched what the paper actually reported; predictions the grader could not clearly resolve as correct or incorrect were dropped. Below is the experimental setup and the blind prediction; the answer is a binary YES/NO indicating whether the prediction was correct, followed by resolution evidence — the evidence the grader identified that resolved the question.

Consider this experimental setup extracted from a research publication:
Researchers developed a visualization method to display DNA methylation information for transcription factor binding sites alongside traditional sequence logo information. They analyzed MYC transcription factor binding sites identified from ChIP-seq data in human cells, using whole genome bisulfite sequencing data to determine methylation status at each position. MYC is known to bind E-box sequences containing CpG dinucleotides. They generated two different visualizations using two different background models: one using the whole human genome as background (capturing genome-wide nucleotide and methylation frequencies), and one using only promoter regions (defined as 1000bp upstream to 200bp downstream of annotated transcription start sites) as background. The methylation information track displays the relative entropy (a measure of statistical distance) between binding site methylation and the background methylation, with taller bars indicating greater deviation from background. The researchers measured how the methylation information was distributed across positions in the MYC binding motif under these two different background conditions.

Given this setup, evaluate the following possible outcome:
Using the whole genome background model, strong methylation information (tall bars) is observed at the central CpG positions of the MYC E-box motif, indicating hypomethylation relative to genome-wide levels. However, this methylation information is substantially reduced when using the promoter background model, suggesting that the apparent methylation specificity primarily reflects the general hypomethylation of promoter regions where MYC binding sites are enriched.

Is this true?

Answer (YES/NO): NO